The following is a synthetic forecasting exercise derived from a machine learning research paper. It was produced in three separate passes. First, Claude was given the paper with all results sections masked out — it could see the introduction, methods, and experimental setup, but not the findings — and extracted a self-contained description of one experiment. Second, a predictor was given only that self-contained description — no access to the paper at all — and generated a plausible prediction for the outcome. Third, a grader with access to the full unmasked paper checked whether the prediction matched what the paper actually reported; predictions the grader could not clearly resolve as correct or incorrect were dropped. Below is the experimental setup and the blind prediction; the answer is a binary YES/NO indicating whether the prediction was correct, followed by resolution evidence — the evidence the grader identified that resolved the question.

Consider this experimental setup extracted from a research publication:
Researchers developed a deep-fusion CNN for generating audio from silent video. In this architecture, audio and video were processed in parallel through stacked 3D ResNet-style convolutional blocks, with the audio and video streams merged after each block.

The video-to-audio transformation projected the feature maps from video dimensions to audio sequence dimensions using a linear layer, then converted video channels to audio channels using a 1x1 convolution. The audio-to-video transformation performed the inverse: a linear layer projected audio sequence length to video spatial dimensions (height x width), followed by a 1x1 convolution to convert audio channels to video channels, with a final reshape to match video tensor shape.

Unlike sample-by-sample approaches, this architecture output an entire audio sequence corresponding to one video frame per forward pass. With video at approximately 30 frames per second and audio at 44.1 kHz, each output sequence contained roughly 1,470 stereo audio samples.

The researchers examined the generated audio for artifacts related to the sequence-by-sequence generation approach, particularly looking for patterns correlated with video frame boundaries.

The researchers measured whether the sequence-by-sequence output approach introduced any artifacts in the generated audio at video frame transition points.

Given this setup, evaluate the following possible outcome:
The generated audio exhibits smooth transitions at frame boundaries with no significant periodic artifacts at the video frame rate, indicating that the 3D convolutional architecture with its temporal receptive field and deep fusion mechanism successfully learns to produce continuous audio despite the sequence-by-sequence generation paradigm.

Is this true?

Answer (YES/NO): NO